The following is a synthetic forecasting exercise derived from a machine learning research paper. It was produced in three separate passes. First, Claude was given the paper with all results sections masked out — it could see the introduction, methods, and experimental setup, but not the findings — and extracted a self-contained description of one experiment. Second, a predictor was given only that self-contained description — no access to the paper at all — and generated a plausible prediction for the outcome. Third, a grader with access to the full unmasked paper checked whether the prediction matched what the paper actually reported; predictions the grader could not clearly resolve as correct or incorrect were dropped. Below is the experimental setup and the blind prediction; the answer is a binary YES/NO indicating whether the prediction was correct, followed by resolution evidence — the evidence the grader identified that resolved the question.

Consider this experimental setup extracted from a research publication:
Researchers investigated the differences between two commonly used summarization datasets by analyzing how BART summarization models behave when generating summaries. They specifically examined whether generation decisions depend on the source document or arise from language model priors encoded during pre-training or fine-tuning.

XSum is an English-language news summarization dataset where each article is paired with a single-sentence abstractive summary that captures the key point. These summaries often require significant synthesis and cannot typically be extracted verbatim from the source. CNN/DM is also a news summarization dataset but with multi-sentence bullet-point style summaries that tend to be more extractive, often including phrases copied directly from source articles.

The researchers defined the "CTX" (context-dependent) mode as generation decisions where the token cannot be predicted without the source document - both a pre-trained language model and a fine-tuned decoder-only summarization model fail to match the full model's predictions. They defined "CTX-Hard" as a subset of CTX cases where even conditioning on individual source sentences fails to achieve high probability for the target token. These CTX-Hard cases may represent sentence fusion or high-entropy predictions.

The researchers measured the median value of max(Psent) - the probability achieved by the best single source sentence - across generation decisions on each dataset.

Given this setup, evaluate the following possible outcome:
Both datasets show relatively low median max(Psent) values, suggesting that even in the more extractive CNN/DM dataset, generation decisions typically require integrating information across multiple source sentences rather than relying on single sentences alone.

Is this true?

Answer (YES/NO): NO